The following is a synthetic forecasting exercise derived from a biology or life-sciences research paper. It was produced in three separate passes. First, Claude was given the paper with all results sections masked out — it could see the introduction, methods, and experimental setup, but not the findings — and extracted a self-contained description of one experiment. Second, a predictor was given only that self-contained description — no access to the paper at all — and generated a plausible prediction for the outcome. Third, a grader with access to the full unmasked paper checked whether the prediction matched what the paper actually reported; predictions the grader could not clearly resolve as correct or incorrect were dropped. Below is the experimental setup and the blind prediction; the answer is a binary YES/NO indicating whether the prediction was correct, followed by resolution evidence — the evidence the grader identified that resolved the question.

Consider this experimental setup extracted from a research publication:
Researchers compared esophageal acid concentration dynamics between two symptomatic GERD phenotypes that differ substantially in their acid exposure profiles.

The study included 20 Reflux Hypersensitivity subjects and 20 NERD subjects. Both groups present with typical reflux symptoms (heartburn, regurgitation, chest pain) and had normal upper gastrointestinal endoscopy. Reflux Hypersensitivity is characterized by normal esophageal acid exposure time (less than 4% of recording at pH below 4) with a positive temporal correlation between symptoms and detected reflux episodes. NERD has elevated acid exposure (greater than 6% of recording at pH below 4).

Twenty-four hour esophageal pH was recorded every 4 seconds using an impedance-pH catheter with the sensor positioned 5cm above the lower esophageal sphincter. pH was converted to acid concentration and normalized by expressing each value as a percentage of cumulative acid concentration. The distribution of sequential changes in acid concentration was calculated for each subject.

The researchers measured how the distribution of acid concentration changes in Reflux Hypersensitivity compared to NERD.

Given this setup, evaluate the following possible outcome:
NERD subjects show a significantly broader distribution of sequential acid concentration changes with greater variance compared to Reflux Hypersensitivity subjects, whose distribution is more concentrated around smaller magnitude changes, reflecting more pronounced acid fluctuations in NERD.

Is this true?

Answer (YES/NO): NO